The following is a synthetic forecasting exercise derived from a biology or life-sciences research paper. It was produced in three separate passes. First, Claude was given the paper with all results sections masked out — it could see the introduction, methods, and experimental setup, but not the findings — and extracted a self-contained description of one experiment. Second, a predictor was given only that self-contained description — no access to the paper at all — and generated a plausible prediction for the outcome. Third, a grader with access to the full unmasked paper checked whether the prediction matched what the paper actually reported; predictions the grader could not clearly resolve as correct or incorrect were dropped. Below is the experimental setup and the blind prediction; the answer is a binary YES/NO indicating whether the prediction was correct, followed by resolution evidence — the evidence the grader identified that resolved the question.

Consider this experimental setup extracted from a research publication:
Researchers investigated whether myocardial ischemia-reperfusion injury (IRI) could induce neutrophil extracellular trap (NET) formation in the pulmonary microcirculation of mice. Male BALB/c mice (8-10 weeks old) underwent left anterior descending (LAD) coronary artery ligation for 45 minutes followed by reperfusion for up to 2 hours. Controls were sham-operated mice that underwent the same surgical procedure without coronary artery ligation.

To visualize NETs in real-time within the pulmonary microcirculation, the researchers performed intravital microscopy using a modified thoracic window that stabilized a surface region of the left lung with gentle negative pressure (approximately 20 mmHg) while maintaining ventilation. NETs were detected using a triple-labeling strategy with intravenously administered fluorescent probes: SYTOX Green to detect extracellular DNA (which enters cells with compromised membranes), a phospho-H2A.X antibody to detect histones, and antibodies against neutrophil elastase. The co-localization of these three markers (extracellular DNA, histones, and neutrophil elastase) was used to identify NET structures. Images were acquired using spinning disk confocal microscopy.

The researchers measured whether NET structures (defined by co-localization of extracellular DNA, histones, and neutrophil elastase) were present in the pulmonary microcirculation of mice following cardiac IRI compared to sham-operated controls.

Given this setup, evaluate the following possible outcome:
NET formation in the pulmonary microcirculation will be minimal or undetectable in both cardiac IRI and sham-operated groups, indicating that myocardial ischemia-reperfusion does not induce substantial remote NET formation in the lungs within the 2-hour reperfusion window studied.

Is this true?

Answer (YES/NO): NO